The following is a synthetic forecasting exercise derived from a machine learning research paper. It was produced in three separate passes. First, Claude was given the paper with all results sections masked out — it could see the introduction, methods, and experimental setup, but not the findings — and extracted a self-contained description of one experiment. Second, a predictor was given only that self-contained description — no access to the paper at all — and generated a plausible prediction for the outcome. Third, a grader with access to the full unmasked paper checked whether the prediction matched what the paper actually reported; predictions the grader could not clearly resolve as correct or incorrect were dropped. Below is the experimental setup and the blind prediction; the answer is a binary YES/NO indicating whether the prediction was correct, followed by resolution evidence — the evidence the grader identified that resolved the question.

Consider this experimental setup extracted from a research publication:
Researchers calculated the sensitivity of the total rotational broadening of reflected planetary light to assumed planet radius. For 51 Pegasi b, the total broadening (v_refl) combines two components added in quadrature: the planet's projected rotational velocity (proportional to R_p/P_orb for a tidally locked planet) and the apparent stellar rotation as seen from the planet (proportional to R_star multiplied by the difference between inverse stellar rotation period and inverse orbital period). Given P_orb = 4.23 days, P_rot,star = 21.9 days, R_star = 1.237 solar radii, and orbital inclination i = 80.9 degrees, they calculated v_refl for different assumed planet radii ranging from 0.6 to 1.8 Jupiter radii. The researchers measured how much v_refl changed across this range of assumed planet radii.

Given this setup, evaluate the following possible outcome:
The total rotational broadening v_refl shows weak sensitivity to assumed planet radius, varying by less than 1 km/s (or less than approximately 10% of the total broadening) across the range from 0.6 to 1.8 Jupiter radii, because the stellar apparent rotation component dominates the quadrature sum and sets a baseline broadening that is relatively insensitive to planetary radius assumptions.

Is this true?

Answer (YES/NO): YES